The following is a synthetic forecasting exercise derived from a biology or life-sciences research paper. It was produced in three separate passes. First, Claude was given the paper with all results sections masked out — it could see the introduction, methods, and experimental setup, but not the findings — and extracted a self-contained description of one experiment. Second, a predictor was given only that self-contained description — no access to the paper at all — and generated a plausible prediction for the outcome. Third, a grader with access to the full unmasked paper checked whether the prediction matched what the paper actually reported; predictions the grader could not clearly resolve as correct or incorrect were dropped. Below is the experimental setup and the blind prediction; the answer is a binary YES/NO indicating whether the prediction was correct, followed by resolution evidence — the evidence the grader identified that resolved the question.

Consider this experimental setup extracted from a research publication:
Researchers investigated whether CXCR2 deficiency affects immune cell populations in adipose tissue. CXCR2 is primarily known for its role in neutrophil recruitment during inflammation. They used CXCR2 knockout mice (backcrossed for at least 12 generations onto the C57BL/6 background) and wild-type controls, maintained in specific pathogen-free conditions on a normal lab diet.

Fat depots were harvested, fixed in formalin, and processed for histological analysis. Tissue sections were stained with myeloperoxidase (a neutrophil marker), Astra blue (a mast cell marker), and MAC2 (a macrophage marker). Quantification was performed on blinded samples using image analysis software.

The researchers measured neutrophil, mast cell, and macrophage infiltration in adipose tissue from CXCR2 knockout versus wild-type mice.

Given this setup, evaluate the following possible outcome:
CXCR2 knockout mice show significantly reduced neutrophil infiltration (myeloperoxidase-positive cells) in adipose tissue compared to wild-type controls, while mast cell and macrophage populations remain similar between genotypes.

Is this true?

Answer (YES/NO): YES